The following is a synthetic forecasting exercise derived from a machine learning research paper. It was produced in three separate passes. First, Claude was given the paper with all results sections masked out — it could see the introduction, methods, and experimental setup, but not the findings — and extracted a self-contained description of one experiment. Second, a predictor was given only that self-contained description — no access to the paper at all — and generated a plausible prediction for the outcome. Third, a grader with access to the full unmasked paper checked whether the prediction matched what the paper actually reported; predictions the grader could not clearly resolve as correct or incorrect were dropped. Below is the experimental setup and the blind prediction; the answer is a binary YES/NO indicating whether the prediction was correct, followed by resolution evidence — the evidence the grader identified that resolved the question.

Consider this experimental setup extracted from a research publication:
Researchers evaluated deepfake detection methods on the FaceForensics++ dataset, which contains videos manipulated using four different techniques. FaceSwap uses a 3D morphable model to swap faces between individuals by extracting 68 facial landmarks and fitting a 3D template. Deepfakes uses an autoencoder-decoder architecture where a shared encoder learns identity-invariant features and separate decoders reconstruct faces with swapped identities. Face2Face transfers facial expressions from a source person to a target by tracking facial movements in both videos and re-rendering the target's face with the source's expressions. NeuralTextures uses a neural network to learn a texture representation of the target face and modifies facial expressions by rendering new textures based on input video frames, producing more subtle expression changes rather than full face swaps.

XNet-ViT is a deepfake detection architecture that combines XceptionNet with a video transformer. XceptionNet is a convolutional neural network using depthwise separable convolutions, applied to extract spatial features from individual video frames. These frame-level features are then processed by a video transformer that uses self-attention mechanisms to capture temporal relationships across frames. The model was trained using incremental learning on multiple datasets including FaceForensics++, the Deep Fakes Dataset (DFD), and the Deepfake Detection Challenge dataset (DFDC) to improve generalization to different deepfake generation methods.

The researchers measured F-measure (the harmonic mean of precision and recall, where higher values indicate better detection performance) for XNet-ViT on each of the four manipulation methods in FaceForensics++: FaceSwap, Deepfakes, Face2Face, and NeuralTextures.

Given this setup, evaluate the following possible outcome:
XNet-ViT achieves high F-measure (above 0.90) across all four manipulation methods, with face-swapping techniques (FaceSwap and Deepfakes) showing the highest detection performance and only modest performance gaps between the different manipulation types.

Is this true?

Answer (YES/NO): NO